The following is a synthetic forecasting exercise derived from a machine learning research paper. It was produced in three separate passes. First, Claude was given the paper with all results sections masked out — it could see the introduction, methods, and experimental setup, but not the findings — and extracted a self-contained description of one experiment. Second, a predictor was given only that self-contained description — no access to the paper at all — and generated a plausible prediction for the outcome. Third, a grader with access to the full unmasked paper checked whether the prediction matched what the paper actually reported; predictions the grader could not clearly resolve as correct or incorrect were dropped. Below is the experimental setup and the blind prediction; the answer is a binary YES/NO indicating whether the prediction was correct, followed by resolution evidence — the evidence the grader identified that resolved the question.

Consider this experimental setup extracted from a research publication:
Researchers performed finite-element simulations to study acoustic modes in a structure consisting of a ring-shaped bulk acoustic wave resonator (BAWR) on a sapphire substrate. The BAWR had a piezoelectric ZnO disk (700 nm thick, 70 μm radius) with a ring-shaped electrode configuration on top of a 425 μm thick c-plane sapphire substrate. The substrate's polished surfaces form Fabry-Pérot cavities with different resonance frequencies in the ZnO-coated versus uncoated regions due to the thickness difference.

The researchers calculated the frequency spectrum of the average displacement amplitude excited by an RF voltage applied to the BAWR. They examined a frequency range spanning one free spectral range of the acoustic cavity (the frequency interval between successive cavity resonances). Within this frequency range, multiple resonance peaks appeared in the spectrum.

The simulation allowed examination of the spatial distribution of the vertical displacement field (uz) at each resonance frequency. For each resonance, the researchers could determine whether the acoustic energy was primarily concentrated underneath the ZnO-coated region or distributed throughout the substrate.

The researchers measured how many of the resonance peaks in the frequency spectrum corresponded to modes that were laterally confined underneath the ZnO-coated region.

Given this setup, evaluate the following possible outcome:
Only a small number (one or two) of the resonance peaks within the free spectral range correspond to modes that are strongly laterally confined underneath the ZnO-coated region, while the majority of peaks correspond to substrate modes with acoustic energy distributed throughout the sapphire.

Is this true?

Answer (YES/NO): NO